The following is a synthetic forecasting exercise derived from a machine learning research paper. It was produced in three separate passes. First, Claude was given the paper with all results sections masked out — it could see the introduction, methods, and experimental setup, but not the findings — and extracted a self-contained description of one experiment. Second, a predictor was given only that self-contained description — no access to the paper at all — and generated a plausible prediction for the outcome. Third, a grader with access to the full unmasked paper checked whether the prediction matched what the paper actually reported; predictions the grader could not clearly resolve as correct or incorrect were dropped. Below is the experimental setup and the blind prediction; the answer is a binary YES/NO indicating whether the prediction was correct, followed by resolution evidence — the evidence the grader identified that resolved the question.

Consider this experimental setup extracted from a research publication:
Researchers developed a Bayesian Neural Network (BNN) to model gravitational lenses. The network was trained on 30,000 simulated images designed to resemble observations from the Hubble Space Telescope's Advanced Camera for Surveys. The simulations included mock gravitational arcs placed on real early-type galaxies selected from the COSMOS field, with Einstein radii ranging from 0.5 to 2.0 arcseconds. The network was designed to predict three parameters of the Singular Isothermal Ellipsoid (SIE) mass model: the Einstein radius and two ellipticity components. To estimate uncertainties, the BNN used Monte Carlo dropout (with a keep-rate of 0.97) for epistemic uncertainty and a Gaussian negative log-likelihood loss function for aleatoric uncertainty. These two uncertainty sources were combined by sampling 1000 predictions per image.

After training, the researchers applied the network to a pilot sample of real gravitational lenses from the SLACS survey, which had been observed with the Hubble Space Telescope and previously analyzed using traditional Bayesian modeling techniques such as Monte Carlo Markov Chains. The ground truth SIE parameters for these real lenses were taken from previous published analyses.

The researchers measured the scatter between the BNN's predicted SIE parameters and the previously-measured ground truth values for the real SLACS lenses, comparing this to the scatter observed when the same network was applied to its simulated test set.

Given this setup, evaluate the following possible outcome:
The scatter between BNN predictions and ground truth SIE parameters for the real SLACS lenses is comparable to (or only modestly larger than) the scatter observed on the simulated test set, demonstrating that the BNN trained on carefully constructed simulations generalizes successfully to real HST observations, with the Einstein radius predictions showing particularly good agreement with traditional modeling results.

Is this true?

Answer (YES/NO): NO